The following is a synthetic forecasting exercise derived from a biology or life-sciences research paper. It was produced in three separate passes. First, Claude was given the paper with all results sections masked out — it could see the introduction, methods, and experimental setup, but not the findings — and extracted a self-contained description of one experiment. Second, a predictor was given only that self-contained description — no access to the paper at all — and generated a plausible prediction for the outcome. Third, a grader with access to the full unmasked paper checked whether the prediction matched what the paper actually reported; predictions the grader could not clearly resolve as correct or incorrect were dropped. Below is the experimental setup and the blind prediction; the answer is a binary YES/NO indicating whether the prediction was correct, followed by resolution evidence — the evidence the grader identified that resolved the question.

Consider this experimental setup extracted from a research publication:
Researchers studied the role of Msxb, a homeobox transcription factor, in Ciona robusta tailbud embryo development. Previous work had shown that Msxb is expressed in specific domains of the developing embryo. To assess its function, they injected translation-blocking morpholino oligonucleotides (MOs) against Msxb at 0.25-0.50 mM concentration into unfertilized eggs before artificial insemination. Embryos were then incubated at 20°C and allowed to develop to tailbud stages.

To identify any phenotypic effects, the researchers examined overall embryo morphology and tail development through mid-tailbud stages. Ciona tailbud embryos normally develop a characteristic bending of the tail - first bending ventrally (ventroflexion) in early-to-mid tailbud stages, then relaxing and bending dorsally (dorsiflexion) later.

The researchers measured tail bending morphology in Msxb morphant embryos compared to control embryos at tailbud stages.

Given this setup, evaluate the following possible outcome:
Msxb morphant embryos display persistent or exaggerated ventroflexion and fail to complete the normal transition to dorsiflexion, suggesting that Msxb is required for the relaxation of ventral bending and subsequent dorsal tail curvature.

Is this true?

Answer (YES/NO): NO